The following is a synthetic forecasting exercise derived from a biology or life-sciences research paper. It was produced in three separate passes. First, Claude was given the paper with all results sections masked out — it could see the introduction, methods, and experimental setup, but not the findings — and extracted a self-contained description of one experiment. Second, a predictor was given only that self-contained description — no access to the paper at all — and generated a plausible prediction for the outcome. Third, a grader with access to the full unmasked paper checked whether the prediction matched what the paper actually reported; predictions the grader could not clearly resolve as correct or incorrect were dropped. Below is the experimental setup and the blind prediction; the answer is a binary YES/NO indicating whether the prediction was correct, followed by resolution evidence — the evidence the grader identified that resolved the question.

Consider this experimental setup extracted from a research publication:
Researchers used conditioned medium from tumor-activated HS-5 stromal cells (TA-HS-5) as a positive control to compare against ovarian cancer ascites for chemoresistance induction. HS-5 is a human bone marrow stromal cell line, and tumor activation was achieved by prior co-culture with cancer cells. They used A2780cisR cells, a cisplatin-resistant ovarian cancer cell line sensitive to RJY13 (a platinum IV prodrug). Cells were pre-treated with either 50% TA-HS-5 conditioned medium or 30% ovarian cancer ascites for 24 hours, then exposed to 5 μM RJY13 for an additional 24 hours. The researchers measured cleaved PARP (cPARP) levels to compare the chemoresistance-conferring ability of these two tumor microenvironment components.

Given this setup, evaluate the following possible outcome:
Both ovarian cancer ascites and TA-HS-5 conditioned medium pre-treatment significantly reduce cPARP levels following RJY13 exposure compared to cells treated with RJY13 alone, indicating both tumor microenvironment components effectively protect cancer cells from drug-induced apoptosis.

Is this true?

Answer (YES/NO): YES